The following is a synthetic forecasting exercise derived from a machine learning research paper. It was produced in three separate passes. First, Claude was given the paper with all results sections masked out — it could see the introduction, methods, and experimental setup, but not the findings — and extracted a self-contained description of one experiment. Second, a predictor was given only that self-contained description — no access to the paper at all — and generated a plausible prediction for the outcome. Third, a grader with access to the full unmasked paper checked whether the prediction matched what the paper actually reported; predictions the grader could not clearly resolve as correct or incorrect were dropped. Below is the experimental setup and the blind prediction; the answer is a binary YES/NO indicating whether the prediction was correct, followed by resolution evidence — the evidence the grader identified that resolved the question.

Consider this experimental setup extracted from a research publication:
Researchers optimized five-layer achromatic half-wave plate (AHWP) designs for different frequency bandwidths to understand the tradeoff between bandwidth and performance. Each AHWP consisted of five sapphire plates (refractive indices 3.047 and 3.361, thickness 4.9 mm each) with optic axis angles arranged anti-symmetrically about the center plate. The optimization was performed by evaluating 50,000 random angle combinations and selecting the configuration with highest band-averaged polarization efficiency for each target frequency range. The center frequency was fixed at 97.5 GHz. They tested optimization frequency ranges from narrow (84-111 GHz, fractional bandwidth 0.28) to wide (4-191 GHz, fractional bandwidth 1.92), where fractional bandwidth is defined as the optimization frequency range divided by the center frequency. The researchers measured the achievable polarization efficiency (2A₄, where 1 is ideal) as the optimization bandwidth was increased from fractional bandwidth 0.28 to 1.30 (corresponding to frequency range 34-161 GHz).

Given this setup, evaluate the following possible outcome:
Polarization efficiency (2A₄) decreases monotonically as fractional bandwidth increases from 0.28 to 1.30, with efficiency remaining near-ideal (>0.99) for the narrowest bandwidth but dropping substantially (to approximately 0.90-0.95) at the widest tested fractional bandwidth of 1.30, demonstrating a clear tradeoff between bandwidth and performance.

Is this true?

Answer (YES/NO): NO